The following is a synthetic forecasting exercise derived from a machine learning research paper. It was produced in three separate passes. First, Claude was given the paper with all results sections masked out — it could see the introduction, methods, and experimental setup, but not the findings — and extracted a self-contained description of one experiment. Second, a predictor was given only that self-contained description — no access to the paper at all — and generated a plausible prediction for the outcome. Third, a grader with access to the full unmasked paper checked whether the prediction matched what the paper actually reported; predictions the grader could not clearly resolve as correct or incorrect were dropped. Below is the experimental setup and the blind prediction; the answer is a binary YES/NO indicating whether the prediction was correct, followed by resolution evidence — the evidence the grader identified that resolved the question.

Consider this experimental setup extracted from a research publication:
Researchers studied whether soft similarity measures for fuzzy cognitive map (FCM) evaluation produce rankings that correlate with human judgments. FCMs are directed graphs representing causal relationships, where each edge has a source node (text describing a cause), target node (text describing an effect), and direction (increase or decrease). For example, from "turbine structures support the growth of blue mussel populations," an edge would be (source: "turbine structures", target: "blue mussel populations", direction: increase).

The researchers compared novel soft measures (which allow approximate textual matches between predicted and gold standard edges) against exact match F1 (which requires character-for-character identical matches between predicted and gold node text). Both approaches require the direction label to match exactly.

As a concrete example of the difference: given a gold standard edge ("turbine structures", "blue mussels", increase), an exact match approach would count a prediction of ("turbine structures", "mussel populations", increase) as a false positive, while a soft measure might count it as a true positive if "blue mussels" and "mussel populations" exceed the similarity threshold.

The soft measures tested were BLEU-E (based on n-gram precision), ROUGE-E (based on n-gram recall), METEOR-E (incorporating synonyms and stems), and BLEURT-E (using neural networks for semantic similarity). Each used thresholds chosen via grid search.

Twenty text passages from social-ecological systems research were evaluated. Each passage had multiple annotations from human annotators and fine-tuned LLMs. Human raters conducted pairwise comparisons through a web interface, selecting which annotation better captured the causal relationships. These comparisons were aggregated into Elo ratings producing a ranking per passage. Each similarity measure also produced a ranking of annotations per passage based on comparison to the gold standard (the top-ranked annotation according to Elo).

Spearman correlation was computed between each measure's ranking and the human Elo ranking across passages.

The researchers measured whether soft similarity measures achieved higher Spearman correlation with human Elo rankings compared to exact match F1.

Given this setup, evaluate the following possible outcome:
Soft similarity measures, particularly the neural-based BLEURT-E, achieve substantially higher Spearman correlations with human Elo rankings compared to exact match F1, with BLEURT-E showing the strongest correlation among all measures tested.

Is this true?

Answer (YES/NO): NO